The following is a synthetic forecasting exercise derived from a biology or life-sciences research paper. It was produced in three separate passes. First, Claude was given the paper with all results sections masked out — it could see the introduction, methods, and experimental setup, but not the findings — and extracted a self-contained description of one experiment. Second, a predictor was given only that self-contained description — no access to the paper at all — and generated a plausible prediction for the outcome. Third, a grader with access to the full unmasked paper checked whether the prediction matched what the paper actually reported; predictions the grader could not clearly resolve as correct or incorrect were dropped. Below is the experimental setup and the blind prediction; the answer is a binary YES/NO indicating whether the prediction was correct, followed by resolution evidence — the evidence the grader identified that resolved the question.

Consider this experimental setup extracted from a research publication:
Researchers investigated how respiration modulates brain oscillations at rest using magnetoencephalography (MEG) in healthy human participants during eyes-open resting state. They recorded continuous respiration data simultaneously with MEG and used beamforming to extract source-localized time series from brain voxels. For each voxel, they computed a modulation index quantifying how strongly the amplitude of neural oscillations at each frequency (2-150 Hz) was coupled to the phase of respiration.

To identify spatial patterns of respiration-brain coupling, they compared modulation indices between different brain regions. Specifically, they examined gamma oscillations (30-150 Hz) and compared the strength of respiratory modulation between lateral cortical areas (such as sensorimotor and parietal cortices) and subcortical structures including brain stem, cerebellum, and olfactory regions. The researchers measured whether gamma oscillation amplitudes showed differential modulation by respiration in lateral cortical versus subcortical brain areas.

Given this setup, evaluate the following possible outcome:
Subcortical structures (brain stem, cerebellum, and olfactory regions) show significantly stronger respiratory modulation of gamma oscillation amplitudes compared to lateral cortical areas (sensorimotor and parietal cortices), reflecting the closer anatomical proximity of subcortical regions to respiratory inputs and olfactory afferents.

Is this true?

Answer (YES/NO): NO